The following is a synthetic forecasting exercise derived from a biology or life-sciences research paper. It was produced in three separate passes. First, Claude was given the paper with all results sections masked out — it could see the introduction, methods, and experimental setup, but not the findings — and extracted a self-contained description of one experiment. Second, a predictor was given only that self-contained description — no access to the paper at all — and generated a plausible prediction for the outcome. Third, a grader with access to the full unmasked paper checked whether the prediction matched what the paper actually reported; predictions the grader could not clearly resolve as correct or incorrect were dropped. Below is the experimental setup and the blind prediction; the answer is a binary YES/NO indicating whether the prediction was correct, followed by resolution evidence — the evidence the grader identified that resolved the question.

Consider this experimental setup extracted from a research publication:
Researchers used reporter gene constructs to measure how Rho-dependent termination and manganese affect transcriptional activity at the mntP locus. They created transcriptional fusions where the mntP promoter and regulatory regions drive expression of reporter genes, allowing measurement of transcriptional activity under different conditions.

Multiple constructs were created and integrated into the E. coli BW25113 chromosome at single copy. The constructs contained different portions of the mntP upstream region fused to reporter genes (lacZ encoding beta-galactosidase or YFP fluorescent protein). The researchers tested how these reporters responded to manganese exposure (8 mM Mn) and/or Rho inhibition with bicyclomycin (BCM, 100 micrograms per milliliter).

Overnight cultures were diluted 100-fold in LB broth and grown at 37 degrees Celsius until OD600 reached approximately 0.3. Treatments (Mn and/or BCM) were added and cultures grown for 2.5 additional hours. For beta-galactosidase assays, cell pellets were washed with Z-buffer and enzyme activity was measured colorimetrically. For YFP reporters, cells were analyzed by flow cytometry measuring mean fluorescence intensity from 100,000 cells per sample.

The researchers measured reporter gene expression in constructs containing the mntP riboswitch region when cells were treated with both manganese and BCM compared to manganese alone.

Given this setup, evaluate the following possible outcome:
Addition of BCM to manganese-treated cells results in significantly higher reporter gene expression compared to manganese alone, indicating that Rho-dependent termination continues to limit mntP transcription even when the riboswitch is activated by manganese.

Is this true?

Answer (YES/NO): YES